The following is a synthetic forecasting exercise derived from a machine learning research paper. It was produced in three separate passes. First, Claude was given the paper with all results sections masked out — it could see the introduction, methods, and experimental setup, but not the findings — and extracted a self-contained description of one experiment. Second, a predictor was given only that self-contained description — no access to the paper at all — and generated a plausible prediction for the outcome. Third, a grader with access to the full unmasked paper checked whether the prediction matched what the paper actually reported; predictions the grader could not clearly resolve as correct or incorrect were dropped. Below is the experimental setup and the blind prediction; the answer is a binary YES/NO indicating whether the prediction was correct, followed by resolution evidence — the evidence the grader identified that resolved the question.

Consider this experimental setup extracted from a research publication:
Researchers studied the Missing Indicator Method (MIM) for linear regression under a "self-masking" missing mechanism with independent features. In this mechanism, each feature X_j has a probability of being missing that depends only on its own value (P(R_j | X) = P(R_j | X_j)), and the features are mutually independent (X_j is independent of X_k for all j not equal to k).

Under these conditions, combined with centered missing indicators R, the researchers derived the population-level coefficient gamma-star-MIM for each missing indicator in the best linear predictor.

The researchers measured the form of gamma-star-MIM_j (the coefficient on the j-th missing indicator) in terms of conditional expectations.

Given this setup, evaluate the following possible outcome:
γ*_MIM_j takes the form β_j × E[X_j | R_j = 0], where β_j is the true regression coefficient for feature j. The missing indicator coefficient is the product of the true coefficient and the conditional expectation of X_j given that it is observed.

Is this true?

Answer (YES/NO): NO